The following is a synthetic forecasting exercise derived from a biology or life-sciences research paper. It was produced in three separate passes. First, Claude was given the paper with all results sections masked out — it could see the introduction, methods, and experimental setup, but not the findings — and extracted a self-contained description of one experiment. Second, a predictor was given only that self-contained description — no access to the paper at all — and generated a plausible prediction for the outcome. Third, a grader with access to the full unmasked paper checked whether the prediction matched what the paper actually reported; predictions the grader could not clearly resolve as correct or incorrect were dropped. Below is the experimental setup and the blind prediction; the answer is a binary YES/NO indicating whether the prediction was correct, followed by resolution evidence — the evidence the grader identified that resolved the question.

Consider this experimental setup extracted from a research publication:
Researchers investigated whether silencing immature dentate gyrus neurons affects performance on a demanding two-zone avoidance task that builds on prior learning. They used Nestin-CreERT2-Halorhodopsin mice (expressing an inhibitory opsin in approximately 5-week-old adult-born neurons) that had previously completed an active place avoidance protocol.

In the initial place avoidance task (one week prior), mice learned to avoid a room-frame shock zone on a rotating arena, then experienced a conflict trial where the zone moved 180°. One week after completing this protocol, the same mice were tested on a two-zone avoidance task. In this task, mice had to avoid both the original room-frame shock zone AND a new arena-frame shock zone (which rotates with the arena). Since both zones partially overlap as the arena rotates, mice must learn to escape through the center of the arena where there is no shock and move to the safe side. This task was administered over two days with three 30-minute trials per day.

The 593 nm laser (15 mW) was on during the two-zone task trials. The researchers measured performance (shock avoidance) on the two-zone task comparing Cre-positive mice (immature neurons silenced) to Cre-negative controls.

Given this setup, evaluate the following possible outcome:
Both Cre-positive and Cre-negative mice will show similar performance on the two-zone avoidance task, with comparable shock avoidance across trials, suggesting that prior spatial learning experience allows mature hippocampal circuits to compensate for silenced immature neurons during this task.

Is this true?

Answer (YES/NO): NO